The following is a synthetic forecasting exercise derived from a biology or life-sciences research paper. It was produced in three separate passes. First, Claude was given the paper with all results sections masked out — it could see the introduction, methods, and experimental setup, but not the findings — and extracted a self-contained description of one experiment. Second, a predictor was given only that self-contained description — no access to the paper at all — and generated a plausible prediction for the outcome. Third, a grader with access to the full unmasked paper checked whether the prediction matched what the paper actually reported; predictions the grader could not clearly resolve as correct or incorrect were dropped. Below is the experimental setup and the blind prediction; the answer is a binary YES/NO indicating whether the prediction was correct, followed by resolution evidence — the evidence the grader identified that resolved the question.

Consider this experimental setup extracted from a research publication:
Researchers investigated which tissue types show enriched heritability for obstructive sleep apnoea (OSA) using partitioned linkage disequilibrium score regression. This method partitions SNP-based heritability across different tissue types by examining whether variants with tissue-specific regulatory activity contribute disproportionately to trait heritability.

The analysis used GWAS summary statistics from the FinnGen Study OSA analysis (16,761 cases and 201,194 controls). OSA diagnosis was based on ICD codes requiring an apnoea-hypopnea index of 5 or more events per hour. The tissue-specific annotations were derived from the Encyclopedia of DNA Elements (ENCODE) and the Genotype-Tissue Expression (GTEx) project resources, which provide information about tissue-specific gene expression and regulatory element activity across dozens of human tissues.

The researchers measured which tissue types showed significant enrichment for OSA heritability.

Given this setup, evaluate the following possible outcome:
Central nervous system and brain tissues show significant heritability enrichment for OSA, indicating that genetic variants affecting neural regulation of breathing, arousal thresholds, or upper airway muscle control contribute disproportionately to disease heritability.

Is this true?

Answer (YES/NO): NO